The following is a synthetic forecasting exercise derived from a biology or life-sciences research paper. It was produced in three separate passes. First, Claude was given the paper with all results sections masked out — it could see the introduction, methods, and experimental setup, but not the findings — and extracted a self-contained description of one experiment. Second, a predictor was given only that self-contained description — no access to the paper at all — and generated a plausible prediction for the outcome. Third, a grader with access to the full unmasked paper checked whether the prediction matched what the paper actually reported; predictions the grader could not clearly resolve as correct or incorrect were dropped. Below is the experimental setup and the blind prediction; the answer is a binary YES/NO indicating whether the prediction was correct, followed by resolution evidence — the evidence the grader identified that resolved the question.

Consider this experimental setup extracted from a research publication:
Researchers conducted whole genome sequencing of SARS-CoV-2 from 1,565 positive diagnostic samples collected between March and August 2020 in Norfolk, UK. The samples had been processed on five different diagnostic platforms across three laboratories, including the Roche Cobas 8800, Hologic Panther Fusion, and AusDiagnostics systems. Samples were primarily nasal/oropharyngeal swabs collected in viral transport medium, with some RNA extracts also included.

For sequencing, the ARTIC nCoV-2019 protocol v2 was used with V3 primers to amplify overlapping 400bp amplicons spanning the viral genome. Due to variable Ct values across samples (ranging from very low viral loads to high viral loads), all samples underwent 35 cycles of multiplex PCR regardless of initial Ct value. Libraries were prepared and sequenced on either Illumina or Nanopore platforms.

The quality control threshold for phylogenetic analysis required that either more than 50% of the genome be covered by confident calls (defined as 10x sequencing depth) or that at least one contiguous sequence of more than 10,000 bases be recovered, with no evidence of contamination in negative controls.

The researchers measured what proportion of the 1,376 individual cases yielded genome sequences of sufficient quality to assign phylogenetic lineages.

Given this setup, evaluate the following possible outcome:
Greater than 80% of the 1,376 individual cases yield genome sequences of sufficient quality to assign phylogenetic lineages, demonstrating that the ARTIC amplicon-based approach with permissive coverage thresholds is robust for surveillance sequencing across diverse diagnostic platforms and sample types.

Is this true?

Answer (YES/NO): NO